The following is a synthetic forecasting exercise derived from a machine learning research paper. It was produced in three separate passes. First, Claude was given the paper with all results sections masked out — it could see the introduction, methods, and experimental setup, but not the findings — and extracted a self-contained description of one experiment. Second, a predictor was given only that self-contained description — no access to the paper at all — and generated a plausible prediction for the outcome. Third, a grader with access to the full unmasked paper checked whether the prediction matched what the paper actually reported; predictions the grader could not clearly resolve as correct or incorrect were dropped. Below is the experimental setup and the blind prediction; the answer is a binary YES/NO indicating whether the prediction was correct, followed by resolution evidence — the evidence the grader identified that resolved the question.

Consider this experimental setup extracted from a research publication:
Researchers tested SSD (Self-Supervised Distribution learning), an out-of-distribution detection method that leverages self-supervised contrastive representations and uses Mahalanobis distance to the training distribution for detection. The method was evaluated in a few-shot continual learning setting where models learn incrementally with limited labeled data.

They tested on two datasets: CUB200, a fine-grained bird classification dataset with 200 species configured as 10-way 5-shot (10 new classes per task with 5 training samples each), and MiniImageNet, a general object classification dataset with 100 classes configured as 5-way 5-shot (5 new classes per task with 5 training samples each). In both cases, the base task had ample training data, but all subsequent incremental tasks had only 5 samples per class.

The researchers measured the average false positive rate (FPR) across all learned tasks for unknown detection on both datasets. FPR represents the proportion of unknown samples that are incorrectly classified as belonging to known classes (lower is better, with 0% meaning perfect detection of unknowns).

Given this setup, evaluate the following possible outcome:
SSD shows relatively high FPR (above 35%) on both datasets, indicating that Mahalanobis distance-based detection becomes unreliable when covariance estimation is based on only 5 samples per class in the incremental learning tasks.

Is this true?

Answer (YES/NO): YES